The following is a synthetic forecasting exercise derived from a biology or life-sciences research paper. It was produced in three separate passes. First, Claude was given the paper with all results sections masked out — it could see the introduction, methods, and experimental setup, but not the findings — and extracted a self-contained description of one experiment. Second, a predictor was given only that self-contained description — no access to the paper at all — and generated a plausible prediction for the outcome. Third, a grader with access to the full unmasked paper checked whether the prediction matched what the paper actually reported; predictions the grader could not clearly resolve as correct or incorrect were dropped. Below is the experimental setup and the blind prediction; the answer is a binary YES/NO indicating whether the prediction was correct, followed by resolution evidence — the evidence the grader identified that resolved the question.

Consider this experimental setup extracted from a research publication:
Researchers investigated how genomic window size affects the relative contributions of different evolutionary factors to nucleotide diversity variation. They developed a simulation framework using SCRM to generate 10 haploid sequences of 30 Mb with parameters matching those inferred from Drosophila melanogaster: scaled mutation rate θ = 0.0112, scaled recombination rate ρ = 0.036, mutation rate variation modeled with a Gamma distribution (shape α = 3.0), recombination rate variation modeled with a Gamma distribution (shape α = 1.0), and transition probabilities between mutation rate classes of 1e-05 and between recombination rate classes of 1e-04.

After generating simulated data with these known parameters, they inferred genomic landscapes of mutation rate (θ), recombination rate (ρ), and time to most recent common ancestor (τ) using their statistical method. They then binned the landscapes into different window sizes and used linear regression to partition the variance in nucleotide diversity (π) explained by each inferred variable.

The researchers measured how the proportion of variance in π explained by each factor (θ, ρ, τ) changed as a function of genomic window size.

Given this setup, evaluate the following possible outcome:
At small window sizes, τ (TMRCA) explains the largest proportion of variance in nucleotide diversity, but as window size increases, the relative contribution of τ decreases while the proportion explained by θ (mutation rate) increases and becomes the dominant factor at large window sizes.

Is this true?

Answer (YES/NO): NO